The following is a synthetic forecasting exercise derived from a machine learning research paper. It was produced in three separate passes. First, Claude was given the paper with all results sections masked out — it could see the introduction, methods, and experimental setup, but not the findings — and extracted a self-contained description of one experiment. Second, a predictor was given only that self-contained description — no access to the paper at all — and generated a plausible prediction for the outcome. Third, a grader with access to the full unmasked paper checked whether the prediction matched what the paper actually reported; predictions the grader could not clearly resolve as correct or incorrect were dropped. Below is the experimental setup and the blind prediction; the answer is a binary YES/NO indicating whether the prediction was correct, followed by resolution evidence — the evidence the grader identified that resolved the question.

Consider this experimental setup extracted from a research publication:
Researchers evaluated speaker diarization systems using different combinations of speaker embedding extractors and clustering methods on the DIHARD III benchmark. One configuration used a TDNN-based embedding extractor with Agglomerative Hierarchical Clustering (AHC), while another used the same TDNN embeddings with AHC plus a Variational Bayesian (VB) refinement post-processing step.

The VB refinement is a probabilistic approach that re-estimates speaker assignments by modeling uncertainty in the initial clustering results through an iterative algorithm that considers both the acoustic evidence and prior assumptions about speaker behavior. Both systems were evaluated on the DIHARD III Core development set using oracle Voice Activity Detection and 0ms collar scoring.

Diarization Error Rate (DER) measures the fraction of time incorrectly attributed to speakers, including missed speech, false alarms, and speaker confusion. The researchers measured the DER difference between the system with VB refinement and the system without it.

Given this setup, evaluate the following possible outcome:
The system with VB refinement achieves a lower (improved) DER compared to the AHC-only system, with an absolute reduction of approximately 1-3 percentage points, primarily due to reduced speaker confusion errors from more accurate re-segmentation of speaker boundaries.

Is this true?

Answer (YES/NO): NO